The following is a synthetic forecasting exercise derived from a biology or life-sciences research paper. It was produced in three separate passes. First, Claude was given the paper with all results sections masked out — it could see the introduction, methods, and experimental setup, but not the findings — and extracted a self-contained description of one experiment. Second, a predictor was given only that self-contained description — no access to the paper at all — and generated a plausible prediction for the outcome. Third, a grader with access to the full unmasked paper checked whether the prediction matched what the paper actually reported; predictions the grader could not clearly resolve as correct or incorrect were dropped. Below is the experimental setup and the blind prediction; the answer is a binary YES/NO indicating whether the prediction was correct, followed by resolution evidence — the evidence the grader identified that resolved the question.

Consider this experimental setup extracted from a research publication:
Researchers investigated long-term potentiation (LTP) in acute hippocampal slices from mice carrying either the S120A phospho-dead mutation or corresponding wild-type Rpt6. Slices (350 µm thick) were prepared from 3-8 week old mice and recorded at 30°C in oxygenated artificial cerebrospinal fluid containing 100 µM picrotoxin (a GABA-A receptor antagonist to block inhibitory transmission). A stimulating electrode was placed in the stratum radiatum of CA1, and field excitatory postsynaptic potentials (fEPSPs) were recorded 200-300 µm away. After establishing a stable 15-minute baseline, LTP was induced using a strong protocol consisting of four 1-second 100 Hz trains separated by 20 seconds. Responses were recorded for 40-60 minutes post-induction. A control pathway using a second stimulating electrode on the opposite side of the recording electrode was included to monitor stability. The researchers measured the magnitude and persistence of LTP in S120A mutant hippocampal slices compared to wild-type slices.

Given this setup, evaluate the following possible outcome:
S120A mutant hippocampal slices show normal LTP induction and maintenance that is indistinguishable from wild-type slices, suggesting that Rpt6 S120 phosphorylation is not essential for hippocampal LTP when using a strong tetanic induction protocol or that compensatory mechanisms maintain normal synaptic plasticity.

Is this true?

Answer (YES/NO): YES